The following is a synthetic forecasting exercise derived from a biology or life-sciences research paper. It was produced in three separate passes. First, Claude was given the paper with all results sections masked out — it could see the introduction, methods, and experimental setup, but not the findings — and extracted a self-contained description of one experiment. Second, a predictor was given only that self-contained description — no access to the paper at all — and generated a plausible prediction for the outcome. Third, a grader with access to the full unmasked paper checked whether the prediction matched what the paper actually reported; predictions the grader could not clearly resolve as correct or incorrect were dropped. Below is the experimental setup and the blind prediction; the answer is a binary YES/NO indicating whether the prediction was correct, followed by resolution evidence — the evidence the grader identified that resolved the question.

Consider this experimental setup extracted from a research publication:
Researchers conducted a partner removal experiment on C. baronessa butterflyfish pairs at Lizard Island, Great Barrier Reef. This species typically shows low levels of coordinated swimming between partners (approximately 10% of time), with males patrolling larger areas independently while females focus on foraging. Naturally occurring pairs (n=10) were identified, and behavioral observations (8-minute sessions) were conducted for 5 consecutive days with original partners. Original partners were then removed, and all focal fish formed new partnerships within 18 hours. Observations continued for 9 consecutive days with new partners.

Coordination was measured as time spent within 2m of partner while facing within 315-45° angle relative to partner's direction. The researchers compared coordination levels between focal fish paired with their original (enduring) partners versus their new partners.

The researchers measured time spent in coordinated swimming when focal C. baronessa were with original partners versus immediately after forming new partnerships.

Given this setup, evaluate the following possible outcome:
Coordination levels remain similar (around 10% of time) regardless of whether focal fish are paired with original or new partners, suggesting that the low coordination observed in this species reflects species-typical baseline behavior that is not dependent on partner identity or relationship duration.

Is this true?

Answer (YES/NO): NO